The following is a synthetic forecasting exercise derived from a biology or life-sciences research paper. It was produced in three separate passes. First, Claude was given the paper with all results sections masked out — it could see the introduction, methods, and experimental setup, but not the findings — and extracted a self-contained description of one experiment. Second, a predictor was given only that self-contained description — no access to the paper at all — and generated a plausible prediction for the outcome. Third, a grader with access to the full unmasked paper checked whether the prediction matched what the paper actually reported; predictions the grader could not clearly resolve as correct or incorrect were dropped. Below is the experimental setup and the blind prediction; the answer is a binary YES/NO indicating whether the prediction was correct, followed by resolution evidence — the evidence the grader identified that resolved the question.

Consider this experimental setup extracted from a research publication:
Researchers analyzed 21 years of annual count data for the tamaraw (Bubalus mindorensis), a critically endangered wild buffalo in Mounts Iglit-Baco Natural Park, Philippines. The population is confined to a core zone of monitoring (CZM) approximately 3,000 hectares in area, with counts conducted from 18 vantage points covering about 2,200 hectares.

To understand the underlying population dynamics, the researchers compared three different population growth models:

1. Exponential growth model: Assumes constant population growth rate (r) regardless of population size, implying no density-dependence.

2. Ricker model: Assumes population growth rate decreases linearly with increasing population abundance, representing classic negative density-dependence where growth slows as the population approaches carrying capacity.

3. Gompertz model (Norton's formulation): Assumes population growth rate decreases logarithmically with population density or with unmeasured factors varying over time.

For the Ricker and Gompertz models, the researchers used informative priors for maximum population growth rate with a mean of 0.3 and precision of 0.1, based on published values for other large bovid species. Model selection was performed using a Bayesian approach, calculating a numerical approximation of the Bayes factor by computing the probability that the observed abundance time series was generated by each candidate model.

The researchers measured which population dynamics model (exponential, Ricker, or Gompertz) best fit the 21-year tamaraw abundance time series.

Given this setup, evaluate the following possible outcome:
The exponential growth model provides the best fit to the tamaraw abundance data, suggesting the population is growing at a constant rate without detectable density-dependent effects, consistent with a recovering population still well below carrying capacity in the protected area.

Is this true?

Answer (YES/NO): NO